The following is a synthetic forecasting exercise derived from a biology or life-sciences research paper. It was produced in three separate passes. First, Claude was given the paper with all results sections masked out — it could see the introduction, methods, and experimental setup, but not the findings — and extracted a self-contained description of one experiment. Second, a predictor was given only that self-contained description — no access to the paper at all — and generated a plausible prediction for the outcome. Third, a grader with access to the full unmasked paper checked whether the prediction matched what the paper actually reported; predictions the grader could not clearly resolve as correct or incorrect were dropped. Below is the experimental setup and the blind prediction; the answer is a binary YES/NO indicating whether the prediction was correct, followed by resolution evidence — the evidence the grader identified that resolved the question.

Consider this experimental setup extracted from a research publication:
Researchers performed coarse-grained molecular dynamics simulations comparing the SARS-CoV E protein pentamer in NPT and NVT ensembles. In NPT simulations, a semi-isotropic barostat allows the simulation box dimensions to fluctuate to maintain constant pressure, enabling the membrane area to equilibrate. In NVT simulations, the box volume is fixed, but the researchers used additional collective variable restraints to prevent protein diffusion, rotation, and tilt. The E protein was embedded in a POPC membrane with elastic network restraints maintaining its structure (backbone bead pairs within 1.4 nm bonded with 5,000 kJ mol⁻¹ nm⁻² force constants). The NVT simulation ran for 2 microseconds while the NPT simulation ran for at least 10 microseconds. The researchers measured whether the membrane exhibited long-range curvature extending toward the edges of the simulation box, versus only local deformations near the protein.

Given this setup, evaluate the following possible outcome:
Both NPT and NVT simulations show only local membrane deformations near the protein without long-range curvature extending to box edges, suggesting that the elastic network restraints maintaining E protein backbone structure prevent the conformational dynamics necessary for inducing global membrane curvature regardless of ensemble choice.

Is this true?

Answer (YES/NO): NO